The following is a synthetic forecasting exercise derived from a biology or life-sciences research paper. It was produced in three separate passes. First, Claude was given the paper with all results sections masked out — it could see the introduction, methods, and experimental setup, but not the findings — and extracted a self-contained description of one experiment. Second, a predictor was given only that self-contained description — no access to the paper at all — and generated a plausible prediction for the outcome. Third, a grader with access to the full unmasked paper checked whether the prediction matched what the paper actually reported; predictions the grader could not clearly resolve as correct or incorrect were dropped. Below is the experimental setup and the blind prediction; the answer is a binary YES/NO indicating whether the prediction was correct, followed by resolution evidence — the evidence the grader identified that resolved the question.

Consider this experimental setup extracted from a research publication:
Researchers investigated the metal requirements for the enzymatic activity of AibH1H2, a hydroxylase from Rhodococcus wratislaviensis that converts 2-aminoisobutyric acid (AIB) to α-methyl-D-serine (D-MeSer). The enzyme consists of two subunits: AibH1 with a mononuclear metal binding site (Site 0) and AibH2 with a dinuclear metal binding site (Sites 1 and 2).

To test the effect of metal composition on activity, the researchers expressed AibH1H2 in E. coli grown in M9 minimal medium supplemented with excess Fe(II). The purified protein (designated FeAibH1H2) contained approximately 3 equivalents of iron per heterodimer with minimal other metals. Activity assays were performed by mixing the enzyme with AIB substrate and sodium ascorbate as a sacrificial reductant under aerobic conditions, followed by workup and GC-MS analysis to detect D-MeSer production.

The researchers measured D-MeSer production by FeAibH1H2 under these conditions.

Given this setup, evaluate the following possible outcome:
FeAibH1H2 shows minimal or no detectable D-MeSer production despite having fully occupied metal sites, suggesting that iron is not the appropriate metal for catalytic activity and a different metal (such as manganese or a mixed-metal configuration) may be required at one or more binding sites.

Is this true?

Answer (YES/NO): YES